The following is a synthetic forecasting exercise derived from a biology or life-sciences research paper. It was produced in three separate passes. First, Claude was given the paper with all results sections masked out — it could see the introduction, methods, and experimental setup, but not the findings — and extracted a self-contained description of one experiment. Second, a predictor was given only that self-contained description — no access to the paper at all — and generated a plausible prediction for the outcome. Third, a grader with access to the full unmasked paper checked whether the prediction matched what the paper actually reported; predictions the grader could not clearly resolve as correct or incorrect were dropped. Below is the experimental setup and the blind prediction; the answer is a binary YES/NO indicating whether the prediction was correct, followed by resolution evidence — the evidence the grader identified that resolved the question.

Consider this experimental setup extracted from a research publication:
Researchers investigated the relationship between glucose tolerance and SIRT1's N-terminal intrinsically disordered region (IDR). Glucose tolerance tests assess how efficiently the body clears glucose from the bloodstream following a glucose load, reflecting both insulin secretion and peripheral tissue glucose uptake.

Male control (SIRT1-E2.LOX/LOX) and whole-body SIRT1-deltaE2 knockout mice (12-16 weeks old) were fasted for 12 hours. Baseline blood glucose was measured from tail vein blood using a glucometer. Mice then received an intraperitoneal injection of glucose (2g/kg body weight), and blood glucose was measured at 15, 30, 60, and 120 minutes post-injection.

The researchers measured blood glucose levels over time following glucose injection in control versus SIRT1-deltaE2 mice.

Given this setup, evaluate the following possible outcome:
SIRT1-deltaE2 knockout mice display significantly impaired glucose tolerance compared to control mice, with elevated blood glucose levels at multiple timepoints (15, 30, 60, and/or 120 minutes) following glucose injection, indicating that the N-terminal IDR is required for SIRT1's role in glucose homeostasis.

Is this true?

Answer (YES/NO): YES